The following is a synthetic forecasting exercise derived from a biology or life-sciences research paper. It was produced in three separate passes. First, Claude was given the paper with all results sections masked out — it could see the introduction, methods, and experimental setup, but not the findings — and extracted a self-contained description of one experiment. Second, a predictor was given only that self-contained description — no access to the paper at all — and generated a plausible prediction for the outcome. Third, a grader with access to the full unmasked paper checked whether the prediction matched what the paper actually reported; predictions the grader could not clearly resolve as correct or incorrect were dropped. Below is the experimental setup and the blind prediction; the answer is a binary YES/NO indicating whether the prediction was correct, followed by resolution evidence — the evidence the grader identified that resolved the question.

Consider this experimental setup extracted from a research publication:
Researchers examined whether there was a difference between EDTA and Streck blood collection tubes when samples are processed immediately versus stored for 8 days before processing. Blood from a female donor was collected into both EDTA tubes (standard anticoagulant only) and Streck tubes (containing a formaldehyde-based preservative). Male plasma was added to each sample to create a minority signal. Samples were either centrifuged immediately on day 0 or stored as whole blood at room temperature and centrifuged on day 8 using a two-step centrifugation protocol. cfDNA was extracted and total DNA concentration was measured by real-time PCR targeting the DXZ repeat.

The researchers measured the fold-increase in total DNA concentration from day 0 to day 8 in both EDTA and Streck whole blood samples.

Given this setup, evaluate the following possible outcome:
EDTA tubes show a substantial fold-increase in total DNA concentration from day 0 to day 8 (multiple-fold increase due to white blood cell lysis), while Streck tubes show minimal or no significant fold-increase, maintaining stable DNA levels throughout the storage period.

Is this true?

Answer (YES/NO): NO